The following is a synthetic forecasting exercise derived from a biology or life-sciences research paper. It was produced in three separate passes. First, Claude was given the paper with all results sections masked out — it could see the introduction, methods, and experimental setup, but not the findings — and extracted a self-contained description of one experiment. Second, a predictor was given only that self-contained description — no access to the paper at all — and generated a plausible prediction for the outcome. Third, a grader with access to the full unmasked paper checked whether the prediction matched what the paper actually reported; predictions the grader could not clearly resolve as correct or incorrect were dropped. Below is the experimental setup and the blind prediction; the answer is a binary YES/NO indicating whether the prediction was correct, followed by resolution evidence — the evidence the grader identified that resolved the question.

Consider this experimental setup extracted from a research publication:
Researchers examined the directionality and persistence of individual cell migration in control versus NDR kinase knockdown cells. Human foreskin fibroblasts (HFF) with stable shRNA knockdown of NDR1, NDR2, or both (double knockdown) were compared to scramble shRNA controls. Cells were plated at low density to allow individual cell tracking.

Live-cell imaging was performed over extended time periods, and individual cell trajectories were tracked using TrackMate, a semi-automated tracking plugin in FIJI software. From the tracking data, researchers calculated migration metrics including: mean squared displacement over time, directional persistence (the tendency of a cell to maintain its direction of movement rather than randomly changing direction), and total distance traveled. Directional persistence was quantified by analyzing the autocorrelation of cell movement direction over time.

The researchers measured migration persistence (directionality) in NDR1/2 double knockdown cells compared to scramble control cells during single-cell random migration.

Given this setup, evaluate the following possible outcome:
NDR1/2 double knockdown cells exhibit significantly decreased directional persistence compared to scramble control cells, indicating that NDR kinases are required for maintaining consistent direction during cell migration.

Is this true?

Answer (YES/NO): NO